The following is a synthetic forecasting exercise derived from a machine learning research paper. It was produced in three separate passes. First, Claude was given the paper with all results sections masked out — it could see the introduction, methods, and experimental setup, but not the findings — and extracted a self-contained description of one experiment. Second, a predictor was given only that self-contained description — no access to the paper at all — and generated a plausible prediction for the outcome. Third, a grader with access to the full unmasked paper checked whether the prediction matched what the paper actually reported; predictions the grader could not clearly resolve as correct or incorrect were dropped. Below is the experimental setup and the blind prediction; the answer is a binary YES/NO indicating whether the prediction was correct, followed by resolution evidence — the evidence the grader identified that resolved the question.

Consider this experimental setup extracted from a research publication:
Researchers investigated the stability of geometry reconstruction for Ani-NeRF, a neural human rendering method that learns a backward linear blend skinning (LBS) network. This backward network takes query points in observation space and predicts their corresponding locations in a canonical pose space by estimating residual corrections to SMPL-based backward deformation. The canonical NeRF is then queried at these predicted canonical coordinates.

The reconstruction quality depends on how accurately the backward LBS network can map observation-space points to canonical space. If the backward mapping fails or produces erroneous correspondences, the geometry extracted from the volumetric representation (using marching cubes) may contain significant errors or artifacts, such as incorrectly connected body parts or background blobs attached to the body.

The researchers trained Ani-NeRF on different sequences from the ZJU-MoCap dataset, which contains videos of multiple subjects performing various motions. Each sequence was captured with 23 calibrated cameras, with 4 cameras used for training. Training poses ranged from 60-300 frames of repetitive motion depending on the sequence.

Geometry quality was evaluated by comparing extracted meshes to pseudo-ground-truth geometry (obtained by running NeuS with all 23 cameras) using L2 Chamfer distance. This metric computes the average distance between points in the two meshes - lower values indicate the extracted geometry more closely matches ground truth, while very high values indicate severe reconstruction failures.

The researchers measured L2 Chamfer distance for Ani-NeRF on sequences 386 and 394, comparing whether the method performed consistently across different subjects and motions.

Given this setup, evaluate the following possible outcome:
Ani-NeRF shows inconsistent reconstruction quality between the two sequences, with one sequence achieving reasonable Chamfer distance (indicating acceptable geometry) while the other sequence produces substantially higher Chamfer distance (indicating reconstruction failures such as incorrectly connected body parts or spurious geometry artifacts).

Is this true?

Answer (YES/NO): YES